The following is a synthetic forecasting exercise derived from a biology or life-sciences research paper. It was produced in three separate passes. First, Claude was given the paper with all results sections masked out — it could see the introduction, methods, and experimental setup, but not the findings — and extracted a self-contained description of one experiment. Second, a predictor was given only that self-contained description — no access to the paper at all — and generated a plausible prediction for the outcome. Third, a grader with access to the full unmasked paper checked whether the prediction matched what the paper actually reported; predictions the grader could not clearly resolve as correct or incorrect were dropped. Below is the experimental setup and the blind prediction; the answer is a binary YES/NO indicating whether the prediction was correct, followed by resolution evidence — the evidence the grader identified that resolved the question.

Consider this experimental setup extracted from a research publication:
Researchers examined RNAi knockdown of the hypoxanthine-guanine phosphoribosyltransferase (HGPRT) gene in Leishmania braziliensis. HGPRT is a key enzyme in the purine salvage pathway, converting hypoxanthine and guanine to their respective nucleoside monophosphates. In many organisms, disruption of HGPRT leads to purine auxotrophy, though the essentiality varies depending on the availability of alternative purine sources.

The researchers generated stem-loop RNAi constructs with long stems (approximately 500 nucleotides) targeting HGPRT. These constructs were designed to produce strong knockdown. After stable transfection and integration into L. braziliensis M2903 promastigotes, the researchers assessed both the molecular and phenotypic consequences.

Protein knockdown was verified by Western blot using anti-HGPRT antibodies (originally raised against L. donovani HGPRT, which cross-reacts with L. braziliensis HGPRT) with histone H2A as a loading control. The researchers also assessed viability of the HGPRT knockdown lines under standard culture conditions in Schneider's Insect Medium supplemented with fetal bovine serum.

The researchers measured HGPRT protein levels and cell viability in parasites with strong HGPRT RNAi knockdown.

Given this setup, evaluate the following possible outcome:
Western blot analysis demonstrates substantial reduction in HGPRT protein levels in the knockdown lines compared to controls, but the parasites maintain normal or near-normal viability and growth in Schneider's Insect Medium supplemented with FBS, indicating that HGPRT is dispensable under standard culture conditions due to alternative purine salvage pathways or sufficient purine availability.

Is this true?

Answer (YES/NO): YES